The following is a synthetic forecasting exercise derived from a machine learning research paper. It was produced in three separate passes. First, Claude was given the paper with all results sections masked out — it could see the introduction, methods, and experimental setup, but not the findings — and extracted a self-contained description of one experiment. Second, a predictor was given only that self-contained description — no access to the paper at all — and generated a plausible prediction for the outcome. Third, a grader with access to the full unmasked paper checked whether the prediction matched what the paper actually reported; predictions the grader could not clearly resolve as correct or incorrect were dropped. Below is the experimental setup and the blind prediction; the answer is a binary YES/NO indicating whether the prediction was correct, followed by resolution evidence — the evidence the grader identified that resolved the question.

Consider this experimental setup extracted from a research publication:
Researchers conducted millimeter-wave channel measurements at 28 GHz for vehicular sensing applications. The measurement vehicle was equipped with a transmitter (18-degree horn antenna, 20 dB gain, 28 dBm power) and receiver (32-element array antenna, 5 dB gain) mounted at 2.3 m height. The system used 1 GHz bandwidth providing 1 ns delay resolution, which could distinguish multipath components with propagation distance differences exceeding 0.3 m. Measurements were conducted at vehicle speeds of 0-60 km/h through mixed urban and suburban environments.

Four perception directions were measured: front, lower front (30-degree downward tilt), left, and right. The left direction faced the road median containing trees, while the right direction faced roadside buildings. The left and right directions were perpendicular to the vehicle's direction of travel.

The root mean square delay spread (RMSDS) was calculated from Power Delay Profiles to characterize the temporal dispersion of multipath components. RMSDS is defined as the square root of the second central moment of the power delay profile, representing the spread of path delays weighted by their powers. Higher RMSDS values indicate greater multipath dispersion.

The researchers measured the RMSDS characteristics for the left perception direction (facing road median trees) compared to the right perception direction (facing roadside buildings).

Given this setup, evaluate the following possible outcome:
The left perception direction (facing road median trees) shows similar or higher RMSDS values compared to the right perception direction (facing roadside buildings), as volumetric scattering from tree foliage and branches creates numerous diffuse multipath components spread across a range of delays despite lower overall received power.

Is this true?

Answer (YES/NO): YES